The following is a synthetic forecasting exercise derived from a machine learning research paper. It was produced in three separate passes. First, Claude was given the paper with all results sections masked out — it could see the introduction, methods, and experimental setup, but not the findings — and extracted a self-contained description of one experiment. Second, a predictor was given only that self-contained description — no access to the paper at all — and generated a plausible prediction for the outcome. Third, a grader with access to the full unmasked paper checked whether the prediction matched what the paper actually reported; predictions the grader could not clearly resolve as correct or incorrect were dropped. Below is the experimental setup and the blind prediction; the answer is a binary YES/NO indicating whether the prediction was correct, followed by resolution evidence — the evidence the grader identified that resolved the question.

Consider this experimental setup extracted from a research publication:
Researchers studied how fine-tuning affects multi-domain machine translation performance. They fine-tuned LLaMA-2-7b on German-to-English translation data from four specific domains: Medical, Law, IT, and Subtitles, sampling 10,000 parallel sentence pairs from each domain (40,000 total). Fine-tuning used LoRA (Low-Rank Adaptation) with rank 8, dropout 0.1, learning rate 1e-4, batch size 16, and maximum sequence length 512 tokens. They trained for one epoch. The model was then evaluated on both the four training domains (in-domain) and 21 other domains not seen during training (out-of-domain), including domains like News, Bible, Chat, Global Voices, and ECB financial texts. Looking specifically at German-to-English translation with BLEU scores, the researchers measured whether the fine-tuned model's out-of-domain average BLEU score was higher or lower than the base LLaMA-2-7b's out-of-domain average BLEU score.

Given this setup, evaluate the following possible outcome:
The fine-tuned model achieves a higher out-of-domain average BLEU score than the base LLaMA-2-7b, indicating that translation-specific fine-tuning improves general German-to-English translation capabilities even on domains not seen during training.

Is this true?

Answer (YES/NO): YES